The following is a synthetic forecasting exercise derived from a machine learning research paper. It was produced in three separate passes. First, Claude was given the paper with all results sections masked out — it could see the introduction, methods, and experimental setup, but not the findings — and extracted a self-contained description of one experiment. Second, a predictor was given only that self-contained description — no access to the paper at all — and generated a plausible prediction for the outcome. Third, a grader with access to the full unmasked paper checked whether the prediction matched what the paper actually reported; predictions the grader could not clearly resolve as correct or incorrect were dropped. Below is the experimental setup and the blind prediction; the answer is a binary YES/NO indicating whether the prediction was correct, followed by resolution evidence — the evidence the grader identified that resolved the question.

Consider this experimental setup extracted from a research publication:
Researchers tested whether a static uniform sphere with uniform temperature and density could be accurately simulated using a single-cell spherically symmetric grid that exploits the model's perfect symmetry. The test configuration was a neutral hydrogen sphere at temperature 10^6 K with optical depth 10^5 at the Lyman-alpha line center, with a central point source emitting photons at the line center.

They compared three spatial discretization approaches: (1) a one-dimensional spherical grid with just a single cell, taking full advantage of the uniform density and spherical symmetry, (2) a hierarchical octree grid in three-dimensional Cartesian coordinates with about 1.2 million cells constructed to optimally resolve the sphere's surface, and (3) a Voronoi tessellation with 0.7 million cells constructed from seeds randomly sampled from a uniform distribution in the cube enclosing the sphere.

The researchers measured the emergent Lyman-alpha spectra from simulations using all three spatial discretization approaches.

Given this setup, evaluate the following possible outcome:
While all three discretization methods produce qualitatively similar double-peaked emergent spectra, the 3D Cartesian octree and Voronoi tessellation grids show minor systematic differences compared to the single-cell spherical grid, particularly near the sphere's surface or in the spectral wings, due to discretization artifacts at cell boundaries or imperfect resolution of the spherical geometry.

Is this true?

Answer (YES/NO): NO